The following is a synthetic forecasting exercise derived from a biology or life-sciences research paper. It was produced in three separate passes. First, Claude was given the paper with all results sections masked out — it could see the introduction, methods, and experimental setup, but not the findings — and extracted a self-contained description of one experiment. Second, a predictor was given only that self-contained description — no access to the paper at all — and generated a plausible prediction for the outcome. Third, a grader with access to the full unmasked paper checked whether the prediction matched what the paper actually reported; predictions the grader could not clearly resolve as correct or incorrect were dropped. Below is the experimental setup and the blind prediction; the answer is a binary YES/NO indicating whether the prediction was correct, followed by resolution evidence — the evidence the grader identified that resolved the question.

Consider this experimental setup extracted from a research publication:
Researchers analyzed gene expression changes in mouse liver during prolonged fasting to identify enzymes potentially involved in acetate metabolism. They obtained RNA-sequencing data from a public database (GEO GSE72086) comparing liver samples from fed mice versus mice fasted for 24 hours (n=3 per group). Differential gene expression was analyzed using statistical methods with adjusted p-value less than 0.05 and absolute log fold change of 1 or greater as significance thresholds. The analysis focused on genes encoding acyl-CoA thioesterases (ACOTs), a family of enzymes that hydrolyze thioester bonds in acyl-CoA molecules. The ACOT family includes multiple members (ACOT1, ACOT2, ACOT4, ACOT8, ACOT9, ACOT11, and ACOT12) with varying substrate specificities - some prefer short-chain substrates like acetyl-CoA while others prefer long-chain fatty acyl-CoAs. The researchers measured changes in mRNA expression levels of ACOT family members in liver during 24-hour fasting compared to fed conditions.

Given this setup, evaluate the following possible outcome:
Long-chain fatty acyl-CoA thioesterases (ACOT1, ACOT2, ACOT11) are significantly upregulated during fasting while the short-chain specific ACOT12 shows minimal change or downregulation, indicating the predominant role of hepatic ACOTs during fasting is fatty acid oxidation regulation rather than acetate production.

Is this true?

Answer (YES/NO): NO